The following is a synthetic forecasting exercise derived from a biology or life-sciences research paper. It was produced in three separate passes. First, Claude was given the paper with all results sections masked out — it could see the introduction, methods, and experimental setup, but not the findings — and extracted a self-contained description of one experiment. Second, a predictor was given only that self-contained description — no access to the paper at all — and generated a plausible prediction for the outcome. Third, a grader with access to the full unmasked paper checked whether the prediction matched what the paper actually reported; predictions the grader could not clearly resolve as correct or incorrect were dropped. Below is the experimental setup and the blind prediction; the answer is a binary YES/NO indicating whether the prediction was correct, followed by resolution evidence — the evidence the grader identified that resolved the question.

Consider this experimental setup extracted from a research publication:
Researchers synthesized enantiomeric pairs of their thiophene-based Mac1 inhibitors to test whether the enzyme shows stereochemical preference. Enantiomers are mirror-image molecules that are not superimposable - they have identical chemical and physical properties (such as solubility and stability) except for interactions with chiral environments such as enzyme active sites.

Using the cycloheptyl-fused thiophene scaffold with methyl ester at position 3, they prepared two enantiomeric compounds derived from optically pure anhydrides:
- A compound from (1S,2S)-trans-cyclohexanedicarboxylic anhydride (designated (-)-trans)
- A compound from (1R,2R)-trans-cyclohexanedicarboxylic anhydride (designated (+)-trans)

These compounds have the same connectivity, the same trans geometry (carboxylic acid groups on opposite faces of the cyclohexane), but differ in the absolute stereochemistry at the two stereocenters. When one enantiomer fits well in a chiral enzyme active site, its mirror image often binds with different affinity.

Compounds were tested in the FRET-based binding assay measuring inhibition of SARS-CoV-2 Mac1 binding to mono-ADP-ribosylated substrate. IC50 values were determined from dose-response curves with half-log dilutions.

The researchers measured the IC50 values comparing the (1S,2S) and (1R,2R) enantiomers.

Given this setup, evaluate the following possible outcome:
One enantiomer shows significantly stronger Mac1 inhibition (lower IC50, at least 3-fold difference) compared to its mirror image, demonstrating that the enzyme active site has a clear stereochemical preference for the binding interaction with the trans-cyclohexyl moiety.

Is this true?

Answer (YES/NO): YES